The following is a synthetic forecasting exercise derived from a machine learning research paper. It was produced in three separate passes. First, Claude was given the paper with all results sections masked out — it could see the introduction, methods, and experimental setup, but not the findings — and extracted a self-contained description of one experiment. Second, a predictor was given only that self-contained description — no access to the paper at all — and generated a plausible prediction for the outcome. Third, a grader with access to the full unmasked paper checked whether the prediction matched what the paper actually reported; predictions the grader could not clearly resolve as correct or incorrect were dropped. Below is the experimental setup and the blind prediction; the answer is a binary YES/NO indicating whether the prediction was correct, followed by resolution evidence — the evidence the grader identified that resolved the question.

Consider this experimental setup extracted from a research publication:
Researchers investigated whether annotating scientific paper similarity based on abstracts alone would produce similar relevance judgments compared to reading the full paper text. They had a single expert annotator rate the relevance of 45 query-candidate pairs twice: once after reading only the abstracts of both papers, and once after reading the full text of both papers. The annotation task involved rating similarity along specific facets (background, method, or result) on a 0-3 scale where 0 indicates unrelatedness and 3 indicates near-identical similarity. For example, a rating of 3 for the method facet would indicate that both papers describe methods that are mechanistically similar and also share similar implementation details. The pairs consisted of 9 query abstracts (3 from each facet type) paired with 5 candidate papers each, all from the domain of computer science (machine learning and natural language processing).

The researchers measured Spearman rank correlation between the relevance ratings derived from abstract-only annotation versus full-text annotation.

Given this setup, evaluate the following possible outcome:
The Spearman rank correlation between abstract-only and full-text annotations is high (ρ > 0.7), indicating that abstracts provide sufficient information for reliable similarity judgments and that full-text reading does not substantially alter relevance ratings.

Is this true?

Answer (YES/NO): YES